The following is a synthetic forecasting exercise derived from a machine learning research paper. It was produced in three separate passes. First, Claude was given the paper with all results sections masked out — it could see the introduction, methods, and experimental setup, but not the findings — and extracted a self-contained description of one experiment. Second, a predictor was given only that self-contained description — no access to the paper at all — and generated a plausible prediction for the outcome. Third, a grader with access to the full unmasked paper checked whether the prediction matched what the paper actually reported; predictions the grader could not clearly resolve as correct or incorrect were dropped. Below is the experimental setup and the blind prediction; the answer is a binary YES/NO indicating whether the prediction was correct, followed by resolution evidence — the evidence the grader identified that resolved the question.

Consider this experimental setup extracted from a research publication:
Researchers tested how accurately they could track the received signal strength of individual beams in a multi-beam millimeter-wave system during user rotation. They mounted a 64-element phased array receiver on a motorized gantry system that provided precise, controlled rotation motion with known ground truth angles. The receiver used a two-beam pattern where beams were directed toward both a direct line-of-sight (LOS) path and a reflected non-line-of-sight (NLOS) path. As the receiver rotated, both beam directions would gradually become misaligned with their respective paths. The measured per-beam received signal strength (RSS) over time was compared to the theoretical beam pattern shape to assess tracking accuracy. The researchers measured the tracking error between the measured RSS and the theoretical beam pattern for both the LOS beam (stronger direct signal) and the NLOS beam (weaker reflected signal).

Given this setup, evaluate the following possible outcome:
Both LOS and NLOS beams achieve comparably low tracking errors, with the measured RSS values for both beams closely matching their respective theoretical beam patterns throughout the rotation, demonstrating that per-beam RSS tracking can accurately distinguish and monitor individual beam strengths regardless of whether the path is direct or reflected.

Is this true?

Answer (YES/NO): YES